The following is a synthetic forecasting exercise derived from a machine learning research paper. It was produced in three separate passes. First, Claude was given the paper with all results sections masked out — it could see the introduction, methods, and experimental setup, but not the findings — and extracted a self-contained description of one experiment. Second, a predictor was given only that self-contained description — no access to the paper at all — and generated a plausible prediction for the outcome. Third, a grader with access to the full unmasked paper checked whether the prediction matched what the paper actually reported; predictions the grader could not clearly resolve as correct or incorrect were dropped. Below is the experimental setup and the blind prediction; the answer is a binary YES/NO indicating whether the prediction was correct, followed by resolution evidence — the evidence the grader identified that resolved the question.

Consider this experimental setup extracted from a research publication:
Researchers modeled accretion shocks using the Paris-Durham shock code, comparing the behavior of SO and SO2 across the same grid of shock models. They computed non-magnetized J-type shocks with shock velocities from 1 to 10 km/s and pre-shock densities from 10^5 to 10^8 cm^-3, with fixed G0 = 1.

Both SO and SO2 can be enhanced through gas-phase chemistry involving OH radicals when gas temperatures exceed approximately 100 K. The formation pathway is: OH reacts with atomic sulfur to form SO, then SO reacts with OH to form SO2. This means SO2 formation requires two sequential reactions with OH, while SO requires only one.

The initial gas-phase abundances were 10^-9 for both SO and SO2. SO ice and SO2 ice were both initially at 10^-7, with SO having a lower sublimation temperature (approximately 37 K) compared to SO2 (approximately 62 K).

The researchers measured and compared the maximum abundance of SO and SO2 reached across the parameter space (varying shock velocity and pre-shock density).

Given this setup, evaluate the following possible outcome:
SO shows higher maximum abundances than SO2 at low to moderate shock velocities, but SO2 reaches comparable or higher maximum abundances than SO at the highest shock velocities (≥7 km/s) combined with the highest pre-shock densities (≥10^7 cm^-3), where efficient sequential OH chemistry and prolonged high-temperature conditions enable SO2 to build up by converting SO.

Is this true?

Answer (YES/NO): NO